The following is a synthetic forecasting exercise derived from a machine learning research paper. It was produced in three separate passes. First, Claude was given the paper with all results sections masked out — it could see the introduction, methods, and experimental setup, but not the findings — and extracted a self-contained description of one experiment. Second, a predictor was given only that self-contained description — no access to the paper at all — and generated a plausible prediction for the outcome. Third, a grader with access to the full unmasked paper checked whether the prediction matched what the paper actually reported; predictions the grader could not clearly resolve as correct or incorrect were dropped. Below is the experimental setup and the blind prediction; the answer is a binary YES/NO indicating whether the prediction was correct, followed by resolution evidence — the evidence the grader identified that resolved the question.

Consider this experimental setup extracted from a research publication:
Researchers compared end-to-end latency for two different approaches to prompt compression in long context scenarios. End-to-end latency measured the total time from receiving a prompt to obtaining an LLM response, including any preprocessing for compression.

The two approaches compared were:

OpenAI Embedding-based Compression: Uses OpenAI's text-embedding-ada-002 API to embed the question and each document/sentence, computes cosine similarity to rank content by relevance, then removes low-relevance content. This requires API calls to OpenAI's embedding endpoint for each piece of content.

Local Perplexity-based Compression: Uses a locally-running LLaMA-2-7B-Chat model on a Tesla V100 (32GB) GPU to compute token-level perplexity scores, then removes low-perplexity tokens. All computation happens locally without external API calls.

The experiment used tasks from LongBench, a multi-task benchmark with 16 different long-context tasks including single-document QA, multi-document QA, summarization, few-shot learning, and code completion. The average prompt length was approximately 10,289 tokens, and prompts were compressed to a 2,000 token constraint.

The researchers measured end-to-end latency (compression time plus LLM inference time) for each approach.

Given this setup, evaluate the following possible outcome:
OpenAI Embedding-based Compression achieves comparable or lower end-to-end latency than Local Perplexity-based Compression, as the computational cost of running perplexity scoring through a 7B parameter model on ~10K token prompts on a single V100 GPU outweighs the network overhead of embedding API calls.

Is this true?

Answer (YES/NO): NO